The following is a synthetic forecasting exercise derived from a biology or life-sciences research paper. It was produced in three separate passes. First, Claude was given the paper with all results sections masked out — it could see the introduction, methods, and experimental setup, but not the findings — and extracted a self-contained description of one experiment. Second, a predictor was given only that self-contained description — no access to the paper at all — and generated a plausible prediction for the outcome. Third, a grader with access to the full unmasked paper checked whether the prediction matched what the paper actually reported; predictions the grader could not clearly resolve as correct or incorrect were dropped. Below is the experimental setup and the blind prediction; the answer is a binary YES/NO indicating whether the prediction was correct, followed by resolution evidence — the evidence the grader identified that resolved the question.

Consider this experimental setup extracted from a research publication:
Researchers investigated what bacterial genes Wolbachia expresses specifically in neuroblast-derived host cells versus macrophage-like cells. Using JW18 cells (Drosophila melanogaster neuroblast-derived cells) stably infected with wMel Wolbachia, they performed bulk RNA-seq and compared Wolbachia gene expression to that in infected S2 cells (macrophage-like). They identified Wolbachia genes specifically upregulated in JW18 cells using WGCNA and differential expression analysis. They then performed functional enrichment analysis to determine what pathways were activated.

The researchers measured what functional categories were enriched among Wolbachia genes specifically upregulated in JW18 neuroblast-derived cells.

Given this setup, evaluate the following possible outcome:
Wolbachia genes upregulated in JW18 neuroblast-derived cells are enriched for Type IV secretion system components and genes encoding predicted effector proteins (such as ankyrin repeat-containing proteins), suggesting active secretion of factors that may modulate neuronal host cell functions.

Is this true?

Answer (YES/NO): NO